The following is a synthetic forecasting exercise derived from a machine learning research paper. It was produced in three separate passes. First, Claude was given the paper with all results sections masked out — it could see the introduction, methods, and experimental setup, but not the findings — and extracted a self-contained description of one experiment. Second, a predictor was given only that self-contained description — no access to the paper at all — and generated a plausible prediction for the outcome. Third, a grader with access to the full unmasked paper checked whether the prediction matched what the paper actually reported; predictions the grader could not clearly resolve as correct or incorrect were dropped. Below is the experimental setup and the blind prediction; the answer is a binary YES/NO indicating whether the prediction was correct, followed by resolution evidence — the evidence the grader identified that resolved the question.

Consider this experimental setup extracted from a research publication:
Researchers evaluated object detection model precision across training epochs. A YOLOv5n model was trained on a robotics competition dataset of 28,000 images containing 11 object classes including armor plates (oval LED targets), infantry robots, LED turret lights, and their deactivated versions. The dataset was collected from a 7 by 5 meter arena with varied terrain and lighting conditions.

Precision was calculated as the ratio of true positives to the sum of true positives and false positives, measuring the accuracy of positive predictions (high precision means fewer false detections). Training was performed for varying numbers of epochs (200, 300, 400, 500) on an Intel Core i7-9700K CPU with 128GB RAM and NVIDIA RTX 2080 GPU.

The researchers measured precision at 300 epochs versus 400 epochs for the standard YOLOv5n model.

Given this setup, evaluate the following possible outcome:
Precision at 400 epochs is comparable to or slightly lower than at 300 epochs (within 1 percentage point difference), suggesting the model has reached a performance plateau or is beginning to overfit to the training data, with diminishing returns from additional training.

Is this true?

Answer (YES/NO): YES